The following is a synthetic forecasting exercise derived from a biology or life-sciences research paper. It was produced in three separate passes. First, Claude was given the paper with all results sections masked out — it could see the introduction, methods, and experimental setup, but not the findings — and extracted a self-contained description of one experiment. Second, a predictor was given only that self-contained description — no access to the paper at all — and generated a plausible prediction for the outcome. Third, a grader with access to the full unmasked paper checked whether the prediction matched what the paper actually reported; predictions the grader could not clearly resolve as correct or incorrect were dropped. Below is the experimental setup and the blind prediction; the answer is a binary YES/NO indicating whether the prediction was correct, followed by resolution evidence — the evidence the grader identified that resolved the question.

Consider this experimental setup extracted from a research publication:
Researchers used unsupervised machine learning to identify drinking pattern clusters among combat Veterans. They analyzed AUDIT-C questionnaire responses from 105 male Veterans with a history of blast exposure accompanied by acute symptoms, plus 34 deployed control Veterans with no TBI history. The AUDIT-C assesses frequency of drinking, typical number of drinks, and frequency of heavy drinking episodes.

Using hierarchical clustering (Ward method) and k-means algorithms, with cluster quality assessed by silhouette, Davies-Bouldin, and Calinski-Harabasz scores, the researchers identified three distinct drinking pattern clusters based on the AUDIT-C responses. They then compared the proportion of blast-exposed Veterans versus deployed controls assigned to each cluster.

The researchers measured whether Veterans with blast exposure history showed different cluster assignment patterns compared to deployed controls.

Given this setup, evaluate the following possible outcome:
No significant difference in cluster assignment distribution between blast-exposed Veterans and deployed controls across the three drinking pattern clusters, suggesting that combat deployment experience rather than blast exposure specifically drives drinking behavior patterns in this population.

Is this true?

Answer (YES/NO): NO